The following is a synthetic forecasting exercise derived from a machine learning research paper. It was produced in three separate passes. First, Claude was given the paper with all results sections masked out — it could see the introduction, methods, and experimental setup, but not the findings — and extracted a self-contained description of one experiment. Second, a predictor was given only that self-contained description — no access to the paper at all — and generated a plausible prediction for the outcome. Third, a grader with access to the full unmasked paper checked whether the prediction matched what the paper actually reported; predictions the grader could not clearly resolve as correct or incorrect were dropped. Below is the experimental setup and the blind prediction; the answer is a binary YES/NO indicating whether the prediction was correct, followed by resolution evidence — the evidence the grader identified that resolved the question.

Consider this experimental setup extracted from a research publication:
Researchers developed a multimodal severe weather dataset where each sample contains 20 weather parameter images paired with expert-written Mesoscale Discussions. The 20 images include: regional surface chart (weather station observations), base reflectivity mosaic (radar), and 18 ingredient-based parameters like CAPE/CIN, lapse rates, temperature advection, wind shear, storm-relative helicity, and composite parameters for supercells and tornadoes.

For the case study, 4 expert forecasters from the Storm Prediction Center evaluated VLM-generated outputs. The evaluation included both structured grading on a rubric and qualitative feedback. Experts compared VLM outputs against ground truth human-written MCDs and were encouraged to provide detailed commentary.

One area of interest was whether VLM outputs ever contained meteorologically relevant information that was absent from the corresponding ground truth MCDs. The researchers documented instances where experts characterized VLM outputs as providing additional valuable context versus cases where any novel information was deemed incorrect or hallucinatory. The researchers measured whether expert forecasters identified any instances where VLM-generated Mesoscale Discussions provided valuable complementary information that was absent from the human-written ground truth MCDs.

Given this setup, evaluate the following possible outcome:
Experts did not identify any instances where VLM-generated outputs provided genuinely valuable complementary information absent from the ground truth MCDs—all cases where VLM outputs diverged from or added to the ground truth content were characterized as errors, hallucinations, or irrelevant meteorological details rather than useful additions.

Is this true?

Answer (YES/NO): NO